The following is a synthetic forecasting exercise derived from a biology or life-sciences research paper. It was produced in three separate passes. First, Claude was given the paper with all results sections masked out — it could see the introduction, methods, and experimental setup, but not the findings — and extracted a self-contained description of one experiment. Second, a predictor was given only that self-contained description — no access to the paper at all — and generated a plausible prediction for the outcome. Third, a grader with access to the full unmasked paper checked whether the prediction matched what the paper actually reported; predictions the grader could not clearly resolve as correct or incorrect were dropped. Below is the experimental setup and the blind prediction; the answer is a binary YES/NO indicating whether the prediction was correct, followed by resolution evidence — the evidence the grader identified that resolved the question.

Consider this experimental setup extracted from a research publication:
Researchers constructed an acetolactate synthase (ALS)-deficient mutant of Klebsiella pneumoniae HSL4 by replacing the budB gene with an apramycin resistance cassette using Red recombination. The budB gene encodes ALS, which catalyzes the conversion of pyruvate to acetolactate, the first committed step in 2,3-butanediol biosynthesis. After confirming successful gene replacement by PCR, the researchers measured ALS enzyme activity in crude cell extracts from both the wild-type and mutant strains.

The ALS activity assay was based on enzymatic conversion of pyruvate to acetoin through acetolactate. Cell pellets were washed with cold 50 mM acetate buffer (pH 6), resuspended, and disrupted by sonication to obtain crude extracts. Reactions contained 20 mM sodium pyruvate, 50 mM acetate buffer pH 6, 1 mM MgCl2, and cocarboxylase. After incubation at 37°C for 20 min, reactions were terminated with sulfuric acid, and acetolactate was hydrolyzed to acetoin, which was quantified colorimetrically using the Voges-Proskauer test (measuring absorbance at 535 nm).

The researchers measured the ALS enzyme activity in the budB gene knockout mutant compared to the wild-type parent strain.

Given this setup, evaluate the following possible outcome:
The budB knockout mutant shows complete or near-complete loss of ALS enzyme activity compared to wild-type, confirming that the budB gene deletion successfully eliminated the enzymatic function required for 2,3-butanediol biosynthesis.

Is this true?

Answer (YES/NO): NO